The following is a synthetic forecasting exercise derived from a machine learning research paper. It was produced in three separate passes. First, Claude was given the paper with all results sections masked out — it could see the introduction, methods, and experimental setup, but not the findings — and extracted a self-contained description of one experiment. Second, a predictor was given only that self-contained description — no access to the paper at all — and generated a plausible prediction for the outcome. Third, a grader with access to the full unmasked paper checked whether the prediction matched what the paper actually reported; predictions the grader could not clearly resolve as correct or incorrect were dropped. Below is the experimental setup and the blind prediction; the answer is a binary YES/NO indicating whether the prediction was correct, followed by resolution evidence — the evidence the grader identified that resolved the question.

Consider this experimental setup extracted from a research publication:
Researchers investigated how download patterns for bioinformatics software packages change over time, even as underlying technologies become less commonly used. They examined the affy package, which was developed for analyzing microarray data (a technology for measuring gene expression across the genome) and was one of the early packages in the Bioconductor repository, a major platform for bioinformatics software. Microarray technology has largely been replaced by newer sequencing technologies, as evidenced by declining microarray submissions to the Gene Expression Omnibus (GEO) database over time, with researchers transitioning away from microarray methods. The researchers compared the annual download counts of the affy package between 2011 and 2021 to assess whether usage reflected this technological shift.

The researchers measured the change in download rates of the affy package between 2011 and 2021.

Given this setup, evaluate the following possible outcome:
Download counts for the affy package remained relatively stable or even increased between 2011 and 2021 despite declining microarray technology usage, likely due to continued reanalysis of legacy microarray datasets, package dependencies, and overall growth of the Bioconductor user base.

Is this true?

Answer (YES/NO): YES